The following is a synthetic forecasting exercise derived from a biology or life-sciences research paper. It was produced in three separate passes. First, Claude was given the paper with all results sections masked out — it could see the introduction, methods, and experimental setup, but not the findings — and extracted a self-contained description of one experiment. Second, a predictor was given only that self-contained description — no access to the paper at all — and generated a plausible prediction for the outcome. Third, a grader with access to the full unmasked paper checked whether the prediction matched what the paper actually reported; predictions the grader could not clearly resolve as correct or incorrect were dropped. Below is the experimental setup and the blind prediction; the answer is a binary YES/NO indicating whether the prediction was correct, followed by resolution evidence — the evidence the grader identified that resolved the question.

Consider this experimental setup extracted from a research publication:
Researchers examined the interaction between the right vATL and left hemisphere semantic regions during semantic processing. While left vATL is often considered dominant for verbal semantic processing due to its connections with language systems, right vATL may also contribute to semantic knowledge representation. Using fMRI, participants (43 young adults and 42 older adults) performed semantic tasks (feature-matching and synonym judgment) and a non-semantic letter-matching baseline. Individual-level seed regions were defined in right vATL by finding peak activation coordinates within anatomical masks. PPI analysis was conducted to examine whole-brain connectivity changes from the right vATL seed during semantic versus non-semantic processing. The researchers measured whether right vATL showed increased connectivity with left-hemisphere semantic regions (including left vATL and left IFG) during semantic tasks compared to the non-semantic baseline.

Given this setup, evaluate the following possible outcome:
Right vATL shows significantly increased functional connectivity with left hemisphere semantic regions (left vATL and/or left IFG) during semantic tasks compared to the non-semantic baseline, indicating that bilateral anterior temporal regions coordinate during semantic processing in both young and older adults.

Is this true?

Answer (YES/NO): NO